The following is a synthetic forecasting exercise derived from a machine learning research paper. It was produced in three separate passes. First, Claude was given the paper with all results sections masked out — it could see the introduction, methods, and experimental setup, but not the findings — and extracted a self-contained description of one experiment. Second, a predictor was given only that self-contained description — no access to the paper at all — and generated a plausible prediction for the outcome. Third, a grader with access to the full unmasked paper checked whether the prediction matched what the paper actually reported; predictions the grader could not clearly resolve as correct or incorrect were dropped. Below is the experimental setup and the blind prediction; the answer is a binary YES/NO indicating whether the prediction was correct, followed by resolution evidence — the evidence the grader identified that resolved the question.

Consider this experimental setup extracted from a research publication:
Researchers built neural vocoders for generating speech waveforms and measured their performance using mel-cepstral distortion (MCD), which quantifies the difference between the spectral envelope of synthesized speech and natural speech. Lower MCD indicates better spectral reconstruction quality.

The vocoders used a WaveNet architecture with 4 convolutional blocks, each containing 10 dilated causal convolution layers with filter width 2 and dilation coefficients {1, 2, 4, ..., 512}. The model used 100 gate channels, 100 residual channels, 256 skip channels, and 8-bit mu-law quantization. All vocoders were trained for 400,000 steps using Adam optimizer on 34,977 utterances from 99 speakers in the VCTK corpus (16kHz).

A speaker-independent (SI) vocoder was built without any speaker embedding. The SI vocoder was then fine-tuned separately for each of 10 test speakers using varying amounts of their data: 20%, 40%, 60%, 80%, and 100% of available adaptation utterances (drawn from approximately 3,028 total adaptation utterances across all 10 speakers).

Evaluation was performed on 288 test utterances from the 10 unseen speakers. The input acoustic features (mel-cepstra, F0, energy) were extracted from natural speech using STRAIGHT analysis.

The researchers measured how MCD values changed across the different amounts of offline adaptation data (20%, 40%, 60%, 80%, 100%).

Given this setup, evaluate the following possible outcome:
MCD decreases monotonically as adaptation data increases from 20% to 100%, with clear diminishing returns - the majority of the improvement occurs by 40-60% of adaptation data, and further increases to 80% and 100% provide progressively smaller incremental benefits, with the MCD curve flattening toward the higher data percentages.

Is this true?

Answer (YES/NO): NO